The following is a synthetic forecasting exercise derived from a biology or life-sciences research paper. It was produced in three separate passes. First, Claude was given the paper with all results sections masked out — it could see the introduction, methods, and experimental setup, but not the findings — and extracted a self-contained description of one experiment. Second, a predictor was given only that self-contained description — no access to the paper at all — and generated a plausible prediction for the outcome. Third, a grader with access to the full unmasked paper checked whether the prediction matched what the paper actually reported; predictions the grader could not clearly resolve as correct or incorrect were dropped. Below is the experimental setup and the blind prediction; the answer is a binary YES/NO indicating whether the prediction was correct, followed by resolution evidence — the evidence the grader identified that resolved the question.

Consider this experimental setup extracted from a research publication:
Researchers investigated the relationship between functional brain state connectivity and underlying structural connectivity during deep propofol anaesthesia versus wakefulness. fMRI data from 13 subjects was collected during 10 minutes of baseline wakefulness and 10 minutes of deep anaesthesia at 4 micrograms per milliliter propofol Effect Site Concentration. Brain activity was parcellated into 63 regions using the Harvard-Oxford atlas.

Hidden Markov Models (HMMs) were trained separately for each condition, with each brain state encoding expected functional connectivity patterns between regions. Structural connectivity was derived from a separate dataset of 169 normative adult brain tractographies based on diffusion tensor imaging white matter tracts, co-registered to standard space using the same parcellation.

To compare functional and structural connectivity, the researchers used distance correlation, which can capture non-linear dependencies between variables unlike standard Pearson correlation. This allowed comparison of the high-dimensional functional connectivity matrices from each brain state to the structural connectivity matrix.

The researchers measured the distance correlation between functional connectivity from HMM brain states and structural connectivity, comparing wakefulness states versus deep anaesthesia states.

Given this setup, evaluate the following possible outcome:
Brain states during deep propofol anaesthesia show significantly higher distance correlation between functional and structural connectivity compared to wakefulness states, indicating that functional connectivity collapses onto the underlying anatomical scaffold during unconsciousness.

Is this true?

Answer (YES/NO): YES